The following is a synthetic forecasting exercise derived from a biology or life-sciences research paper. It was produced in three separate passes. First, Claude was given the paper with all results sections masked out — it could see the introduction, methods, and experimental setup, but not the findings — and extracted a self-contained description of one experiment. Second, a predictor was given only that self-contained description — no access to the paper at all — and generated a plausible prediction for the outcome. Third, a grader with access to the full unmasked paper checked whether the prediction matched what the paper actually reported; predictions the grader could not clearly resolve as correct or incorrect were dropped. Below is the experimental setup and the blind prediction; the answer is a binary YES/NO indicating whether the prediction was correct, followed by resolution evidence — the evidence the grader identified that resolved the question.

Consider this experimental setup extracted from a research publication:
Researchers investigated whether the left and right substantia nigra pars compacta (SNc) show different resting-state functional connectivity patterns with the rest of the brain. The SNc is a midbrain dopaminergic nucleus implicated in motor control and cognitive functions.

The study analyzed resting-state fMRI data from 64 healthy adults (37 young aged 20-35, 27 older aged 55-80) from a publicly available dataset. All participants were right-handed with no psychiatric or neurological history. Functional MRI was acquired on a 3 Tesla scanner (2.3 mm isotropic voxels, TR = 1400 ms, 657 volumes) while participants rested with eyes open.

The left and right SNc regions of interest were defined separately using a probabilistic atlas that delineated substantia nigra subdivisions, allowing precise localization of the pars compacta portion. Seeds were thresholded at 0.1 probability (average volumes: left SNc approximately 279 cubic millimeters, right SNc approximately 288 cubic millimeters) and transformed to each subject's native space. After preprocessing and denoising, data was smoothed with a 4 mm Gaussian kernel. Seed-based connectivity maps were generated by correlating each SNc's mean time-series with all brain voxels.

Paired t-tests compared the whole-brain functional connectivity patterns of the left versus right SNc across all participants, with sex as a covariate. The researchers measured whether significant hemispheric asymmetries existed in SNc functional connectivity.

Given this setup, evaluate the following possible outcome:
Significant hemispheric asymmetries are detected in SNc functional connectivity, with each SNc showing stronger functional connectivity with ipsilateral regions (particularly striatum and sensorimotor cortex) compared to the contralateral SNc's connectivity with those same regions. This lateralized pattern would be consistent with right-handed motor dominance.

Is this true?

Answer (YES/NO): NO